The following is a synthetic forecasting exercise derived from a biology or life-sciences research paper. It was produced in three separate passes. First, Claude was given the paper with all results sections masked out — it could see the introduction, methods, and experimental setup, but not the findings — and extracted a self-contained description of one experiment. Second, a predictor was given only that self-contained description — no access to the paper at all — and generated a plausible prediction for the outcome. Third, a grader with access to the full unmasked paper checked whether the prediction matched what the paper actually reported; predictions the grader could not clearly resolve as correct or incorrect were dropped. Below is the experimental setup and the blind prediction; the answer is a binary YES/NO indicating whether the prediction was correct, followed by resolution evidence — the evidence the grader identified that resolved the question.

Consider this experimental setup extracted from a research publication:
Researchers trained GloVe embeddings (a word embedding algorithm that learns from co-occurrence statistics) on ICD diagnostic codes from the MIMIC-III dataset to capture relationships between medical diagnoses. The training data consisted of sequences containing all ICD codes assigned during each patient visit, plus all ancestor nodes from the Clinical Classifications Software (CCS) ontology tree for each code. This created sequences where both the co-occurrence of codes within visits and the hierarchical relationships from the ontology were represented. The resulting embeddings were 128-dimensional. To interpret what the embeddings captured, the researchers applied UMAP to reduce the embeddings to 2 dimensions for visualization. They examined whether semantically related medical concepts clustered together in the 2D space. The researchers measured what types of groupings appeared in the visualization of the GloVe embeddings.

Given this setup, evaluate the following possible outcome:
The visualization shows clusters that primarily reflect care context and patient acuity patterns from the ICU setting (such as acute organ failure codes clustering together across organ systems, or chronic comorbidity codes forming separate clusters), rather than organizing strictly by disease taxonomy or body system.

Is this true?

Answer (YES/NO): NO